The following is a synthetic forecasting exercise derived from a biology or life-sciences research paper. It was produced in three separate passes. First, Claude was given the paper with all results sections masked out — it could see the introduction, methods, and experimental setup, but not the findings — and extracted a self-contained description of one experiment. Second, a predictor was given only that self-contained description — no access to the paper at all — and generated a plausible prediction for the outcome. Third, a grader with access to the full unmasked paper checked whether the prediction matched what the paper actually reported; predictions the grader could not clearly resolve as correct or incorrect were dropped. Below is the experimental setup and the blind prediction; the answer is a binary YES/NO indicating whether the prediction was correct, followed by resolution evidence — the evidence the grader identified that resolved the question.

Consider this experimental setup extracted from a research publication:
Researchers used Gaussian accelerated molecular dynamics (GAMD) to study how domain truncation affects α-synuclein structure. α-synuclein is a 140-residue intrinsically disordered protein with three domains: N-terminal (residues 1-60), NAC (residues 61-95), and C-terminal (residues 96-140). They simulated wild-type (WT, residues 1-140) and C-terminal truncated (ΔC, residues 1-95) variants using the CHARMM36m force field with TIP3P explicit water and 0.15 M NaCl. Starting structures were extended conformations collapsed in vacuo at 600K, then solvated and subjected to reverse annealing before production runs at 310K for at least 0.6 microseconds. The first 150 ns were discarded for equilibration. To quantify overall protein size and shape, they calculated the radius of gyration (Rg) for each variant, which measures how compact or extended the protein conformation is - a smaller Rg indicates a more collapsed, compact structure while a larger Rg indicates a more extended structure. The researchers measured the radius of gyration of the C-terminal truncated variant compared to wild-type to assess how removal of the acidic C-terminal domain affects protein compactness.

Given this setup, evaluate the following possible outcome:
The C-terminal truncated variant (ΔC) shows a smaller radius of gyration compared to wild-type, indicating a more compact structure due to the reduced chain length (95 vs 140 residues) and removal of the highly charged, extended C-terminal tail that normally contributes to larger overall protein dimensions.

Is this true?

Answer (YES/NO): YES